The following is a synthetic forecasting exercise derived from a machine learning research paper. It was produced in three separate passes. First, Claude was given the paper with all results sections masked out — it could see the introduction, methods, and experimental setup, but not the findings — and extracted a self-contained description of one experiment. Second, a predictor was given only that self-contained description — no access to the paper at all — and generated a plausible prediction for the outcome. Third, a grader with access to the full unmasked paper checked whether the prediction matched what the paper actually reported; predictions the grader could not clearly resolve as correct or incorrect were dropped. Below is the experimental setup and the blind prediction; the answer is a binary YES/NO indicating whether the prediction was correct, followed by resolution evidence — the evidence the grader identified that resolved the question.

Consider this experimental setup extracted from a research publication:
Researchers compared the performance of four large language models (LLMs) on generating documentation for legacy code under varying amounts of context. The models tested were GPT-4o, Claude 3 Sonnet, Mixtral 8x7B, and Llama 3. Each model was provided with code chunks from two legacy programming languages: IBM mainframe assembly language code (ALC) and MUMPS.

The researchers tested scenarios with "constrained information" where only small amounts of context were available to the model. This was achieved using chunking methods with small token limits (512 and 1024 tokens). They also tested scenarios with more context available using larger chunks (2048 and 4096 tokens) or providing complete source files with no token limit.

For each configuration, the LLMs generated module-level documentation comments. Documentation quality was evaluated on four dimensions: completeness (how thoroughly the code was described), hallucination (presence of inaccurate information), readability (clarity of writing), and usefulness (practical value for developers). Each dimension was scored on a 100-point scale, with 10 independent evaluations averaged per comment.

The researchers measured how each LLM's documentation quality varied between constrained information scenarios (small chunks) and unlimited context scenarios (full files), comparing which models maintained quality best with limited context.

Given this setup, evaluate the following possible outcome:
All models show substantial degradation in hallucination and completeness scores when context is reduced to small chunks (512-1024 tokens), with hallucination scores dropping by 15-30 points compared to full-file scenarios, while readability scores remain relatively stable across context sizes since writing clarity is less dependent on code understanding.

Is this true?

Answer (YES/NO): NO